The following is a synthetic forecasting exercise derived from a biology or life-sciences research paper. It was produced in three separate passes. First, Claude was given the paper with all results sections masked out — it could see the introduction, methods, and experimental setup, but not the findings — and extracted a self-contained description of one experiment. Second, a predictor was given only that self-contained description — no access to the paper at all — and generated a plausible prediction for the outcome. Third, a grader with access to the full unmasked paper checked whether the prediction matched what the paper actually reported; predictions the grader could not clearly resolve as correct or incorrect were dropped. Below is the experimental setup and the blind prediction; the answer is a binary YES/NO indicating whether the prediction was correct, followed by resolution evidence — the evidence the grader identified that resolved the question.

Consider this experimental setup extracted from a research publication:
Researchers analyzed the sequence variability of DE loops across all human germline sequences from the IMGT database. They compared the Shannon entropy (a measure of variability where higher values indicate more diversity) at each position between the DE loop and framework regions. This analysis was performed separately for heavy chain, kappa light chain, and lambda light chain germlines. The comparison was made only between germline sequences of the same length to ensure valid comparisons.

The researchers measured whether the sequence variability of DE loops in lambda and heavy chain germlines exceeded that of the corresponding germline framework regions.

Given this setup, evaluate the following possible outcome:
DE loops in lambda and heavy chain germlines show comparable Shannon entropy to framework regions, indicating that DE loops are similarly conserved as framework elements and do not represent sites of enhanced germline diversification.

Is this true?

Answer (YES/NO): NO